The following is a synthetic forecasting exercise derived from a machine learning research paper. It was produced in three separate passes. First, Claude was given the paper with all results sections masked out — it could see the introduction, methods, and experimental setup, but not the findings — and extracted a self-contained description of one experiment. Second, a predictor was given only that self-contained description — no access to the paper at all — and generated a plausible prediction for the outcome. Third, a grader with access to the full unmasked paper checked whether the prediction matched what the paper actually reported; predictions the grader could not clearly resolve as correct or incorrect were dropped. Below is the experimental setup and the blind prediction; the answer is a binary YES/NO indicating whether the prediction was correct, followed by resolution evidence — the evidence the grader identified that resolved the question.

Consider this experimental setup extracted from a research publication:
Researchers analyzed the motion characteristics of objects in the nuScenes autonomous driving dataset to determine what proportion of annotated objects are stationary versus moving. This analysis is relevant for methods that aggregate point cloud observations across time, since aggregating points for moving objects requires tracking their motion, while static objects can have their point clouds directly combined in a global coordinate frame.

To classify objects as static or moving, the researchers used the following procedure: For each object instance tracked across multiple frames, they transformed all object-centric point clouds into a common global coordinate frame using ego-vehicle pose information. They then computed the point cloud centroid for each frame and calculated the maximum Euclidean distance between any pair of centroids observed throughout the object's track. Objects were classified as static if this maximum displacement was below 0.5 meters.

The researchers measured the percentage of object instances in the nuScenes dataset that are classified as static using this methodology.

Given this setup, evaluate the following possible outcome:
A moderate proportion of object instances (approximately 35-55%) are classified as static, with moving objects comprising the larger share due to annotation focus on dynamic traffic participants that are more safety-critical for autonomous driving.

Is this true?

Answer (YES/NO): NO